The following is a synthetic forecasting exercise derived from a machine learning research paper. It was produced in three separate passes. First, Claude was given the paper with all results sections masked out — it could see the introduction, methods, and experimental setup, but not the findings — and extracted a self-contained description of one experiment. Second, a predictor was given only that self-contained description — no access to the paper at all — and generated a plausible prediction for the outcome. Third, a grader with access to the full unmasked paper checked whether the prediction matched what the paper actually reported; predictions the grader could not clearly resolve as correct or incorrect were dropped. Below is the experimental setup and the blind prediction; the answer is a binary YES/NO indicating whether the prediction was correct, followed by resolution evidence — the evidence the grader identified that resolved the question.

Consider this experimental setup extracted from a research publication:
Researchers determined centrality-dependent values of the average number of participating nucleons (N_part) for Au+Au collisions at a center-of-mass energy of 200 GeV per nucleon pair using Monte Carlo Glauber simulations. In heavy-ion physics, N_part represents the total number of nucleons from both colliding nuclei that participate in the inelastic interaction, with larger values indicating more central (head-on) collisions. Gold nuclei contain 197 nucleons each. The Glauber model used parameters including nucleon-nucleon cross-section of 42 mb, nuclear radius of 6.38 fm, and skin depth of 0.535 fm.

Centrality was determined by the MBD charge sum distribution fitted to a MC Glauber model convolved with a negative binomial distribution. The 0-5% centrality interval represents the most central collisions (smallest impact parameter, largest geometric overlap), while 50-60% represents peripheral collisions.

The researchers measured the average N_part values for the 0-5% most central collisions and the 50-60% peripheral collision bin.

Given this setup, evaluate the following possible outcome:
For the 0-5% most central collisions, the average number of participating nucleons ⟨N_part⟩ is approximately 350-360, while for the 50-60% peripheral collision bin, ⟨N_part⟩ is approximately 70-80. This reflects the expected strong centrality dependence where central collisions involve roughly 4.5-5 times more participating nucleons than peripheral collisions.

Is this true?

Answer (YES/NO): NO